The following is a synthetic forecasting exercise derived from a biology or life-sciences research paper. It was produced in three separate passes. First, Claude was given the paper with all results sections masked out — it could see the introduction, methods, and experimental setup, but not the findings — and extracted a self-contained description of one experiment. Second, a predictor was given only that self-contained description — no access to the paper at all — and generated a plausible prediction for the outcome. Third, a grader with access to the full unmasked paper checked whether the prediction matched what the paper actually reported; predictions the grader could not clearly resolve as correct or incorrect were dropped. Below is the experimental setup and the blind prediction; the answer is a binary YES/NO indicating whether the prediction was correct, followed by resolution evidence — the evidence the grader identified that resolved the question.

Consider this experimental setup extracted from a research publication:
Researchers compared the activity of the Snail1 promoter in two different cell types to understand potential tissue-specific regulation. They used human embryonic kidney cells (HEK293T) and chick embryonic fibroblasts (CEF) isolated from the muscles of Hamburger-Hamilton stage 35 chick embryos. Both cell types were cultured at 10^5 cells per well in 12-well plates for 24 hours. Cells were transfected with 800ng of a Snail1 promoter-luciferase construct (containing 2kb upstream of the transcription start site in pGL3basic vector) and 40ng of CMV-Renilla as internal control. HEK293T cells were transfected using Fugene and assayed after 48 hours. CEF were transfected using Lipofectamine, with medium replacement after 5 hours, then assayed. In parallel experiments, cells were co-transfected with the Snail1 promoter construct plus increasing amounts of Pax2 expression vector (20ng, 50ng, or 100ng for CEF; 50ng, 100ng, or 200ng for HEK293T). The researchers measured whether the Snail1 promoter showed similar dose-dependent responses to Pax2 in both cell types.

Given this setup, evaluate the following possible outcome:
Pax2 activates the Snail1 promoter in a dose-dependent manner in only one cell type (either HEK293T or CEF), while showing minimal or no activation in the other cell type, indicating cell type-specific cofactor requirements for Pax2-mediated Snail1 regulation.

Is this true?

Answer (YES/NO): NO